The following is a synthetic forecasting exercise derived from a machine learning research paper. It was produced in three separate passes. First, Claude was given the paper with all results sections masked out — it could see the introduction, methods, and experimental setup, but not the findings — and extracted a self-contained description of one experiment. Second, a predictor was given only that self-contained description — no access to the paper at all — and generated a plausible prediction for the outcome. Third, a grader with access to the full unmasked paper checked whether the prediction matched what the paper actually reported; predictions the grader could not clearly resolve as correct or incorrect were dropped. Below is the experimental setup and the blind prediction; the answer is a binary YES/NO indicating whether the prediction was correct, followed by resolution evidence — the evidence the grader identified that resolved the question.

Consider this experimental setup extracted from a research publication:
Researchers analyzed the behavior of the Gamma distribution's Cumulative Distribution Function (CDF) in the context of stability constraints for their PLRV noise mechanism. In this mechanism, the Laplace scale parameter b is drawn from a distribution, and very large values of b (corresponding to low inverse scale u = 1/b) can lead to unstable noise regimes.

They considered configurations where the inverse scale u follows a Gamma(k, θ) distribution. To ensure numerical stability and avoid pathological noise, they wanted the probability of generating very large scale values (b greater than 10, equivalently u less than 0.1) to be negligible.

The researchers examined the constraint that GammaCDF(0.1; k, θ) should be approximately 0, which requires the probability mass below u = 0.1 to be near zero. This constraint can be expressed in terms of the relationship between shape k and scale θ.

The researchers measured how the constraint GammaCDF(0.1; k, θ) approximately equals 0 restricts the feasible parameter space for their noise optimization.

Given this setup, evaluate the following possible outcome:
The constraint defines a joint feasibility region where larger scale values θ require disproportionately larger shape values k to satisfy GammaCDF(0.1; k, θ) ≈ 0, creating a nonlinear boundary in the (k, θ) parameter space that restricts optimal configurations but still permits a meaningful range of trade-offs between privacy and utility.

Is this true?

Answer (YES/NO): NO